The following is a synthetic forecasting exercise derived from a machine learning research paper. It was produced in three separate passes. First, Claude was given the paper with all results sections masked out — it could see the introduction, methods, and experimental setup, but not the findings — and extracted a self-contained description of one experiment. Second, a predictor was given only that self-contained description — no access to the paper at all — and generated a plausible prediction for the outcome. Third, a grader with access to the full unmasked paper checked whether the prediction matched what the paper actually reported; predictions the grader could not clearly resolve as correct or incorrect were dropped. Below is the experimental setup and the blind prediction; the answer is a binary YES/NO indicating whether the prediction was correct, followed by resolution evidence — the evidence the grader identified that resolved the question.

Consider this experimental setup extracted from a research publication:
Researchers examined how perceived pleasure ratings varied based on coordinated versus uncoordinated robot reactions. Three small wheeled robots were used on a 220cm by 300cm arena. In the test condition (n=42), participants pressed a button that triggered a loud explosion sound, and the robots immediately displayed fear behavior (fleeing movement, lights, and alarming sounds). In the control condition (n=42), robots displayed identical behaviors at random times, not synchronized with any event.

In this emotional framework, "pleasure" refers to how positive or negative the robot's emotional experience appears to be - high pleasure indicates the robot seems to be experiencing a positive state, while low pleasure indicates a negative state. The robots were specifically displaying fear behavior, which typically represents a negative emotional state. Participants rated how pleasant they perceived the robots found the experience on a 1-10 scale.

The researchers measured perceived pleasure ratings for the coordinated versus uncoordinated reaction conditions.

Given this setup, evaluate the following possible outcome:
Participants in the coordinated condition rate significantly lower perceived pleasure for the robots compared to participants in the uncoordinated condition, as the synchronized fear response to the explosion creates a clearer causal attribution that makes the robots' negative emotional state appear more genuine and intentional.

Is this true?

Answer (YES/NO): NO